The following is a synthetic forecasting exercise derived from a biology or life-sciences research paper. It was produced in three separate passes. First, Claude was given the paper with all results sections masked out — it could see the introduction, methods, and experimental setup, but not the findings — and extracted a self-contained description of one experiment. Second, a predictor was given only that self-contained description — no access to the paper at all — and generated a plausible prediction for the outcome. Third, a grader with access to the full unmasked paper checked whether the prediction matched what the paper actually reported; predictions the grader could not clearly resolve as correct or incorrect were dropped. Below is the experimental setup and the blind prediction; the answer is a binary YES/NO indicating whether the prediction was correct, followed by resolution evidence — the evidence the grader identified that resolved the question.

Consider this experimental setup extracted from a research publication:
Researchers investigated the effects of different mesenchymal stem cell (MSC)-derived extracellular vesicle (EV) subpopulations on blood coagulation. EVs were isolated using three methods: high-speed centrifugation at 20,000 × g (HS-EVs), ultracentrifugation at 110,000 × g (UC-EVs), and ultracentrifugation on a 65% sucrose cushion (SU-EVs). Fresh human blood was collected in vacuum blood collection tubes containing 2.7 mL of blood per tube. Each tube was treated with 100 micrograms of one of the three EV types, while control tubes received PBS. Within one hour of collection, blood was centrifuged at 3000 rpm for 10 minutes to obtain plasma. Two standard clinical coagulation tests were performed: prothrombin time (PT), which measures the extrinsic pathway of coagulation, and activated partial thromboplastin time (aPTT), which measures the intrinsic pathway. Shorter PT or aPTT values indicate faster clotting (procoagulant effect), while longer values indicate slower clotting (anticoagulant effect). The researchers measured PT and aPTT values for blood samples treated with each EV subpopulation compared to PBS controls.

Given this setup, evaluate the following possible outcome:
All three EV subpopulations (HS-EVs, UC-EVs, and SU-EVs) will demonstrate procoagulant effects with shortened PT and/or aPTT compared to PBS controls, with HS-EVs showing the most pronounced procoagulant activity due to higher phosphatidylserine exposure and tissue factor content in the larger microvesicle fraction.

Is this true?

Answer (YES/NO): NO